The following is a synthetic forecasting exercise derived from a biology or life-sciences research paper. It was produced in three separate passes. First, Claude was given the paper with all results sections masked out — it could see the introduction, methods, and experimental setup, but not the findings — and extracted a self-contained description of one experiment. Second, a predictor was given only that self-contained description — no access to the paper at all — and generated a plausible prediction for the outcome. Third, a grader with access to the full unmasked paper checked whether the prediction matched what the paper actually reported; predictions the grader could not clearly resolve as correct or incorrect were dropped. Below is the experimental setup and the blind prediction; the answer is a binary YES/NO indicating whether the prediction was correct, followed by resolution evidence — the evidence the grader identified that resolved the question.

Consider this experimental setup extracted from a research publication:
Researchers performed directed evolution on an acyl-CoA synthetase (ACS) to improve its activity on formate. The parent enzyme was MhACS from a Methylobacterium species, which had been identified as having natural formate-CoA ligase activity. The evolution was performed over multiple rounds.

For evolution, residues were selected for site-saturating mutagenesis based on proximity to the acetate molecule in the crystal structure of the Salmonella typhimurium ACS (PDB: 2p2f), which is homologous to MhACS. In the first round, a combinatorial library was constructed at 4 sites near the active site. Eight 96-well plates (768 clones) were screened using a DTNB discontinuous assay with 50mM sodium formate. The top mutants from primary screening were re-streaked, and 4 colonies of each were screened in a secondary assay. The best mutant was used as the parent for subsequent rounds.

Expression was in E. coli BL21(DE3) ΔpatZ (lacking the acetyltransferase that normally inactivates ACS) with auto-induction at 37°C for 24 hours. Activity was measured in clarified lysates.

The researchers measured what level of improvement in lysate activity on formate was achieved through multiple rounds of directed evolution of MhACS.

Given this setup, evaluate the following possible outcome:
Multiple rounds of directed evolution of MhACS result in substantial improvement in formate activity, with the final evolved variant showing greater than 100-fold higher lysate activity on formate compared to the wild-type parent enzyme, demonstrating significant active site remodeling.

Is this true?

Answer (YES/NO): NO